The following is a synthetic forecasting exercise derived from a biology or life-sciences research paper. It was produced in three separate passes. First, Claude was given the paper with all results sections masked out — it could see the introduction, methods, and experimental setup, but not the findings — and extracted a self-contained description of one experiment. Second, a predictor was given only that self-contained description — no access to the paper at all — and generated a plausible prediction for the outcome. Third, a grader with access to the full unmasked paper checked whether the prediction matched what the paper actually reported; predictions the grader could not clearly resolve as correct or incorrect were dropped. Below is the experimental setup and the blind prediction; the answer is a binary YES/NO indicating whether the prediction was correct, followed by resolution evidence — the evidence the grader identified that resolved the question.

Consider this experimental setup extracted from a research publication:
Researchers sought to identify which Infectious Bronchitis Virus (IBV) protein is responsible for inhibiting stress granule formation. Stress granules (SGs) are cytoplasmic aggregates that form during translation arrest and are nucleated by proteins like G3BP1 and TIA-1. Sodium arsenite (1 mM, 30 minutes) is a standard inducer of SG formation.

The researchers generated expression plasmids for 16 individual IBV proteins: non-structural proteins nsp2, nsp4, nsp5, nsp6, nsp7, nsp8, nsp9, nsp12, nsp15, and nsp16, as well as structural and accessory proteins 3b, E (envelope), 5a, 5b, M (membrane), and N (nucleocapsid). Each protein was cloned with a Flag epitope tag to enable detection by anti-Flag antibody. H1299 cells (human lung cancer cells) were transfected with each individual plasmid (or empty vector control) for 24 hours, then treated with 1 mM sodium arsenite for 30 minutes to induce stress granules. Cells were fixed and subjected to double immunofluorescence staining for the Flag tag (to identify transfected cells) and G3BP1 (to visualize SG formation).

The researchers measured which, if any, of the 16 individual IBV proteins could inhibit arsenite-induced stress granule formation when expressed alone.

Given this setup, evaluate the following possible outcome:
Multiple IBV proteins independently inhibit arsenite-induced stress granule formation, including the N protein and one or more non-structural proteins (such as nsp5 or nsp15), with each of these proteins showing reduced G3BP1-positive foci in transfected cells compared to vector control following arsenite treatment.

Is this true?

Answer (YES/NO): NO